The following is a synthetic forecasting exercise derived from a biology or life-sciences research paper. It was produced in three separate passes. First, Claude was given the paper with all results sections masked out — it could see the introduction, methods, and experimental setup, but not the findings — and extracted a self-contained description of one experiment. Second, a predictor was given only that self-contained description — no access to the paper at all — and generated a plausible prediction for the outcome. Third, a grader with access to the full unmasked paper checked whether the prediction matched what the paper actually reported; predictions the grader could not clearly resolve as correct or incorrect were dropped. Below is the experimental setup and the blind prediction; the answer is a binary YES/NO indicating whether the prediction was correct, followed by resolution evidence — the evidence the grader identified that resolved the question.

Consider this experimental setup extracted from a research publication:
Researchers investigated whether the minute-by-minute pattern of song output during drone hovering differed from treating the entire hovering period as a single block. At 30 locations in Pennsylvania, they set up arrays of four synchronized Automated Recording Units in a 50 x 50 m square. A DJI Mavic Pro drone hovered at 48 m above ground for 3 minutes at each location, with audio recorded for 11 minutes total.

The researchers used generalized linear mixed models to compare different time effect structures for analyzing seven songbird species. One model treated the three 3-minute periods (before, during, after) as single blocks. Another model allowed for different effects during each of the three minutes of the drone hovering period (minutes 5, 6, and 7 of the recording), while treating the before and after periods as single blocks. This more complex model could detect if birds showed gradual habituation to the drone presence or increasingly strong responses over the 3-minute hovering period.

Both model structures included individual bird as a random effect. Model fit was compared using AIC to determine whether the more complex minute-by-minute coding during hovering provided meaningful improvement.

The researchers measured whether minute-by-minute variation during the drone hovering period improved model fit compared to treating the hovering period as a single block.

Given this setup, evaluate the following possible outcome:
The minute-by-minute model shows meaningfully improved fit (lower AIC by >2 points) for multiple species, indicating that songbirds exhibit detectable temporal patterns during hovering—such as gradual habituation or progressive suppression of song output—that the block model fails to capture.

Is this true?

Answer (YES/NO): NO